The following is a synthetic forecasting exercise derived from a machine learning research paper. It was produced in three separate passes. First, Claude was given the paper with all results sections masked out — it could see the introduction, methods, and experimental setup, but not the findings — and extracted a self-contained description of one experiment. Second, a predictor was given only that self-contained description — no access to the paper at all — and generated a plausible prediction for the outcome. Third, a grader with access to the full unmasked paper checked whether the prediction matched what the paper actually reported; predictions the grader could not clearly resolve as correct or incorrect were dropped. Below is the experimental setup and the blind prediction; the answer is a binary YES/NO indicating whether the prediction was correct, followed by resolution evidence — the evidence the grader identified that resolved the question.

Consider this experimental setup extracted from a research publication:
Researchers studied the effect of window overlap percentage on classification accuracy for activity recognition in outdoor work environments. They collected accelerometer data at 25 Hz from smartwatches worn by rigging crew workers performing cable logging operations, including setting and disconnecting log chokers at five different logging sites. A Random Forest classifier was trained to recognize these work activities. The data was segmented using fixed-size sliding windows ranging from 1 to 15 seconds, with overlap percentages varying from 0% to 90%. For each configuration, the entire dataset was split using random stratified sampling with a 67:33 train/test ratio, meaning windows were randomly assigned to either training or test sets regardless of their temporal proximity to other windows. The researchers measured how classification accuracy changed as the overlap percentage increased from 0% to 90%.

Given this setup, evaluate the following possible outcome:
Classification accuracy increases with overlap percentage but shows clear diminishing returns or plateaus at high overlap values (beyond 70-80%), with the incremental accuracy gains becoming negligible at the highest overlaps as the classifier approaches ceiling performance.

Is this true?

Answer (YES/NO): NO